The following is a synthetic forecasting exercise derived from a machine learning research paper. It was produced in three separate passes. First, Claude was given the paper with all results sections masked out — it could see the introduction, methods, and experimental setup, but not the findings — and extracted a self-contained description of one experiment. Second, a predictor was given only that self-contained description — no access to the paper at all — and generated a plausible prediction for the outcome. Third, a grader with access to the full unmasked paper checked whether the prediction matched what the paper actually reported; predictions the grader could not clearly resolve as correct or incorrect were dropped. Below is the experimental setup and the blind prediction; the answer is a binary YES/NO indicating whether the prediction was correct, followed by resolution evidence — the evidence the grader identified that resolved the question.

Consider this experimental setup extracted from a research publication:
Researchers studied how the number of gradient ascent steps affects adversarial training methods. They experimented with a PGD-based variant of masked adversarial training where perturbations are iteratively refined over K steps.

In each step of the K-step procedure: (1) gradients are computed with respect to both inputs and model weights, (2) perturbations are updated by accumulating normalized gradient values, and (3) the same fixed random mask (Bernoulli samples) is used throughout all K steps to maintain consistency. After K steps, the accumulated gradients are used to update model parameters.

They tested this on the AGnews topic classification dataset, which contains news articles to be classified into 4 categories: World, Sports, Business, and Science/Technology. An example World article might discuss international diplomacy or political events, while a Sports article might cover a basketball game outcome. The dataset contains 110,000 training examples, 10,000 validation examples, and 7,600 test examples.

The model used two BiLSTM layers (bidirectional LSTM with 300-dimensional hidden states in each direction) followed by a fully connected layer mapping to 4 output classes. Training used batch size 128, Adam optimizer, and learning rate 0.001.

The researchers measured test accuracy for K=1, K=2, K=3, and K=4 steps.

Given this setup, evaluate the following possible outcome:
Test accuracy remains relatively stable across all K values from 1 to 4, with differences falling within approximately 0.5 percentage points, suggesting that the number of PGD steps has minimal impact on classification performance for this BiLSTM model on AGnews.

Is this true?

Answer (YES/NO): YES